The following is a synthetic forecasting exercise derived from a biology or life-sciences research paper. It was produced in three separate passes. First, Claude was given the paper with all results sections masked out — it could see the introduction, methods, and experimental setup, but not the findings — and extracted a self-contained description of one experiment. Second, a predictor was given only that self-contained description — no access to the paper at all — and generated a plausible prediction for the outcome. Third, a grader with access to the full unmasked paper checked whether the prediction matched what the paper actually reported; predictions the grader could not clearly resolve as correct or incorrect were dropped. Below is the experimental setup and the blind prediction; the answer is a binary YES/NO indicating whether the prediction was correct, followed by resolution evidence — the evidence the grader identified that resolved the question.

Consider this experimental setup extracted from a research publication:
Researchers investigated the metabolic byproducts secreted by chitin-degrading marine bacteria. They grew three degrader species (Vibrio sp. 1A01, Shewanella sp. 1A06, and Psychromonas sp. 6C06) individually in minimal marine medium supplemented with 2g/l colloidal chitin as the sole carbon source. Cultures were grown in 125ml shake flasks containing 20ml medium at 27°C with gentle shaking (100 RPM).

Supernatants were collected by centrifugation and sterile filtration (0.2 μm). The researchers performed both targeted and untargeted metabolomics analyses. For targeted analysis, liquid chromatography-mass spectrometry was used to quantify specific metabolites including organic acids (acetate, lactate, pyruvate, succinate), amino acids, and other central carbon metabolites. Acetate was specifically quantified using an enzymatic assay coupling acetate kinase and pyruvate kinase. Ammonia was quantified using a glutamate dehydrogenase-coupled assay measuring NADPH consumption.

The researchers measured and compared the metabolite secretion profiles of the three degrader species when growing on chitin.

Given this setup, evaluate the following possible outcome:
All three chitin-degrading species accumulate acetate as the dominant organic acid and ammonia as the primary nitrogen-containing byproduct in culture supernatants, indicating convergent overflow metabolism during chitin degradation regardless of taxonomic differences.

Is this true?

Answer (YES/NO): NO